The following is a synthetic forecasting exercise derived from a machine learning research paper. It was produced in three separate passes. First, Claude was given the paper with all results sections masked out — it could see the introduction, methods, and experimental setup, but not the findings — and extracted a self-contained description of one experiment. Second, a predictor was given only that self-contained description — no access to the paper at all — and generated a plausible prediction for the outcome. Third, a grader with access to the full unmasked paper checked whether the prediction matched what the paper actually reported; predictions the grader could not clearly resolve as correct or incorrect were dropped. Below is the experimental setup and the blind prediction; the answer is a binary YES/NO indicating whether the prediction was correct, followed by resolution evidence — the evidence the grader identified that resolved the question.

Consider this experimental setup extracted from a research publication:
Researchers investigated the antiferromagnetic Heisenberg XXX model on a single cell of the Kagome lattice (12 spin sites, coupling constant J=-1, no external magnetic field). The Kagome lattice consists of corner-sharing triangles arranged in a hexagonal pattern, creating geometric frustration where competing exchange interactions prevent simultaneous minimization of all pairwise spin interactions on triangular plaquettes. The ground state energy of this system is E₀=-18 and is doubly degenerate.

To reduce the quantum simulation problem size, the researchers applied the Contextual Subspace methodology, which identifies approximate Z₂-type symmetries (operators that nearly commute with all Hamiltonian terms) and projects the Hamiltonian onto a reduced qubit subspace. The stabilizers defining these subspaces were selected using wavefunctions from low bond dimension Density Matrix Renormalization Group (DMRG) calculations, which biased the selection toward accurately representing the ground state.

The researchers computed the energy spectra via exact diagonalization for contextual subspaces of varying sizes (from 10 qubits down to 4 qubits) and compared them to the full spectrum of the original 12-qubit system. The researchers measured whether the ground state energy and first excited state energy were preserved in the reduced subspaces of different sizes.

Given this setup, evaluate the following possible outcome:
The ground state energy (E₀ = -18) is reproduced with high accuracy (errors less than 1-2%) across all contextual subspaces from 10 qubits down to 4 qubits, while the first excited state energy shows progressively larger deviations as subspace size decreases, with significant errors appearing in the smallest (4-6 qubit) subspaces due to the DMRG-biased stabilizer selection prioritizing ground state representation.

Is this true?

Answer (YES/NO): YES